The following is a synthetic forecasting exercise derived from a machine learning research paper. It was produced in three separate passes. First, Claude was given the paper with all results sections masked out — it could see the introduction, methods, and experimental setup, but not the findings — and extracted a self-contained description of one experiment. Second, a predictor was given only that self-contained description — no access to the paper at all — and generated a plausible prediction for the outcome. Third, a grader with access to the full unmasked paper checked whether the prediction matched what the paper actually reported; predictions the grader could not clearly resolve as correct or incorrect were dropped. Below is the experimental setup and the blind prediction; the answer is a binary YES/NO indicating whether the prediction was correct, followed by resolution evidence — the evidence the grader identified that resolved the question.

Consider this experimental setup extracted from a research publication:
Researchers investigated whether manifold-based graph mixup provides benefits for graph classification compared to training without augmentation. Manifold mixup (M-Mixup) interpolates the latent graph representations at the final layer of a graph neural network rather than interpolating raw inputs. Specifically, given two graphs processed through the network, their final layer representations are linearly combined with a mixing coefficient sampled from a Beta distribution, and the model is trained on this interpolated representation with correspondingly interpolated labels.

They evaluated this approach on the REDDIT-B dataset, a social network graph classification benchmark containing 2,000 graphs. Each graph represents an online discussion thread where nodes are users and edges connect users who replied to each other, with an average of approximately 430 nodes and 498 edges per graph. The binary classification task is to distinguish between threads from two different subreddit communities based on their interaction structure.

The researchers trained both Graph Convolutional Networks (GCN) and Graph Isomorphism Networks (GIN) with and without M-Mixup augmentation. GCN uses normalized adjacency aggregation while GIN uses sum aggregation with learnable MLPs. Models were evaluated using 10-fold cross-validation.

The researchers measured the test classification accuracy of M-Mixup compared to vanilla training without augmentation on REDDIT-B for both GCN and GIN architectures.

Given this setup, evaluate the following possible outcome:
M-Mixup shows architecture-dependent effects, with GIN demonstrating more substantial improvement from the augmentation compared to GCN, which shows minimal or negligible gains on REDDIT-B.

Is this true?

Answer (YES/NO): NO